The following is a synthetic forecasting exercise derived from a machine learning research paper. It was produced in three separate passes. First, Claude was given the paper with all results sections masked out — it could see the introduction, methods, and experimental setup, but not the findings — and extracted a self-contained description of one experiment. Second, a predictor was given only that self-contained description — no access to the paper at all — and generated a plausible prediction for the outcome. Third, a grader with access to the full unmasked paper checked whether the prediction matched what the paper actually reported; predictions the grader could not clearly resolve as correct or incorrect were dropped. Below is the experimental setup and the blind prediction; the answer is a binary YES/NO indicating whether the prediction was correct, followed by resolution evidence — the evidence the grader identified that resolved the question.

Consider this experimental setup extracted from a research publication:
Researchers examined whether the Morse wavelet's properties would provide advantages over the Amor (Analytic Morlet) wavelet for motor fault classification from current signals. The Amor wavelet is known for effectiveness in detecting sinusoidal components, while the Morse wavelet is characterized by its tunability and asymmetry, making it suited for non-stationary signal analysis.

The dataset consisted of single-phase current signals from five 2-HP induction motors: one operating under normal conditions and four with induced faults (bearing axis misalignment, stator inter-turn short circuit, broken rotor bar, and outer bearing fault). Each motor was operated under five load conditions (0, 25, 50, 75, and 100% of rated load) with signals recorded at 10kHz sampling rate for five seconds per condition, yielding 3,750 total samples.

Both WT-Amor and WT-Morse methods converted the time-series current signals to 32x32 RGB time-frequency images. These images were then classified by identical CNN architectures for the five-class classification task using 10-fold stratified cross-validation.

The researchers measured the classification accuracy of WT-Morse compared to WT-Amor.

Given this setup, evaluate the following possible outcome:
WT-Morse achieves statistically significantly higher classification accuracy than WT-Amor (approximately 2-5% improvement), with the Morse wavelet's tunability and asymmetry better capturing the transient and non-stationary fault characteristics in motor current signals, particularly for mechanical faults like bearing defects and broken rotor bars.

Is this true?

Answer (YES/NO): NO